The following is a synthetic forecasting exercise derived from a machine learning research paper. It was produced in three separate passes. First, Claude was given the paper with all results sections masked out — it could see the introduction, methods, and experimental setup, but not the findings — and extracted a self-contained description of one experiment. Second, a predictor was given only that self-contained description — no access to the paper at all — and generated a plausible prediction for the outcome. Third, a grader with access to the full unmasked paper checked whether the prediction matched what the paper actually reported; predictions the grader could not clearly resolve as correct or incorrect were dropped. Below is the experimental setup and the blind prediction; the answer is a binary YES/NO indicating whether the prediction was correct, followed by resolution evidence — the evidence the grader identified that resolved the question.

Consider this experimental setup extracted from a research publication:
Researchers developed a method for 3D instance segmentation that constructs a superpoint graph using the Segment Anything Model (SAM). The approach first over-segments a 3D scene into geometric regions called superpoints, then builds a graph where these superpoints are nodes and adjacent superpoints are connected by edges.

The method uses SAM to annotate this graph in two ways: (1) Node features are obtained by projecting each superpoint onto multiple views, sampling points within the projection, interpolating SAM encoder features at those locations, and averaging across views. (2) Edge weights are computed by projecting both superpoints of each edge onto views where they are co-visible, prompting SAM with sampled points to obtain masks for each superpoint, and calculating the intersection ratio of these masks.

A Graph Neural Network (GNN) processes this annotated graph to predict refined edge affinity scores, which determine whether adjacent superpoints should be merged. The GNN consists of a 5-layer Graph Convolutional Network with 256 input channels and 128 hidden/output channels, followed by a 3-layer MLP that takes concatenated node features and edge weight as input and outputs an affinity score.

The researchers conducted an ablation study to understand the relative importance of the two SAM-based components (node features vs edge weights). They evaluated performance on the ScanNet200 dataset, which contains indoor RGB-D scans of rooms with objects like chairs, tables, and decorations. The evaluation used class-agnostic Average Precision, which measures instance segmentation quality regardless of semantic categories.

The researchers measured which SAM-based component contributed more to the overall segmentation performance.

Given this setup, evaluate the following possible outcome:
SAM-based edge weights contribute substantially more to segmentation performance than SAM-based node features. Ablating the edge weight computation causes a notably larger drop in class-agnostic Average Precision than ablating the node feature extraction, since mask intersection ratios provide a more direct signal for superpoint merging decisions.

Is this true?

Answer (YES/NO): YES